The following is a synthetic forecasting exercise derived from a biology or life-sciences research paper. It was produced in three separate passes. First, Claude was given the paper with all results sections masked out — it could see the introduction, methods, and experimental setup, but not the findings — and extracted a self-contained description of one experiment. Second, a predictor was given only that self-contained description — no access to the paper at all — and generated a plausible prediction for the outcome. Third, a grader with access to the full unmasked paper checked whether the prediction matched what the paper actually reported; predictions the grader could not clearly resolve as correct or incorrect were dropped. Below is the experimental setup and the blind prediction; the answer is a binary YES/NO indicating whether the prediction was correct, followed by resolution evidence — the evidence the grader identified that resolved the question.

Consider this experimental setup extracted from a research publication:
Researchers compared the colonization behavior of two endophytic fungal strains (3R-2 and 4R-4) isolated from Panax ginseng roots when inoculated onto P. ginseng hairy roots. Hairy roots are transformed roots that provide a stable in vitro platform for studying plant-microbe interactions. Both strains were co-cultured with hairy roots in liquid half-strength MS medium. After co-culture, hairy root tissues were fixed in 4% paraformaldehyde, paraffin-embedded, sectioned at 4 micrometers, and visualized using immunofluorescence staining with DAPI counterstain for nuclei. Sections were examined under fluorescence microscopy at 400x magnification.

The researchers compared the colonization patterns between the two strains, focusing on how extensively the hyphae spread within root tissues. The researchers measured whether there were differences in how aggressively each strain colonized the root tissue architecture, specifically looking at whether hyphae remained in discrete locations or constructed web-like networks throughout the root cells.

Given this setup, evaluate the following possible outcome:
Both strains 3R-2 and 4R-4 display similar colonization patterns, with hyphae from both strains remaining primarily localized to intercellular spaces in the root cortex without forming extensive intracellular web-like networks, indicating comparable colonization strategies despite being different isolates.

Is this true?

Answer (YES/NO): NO